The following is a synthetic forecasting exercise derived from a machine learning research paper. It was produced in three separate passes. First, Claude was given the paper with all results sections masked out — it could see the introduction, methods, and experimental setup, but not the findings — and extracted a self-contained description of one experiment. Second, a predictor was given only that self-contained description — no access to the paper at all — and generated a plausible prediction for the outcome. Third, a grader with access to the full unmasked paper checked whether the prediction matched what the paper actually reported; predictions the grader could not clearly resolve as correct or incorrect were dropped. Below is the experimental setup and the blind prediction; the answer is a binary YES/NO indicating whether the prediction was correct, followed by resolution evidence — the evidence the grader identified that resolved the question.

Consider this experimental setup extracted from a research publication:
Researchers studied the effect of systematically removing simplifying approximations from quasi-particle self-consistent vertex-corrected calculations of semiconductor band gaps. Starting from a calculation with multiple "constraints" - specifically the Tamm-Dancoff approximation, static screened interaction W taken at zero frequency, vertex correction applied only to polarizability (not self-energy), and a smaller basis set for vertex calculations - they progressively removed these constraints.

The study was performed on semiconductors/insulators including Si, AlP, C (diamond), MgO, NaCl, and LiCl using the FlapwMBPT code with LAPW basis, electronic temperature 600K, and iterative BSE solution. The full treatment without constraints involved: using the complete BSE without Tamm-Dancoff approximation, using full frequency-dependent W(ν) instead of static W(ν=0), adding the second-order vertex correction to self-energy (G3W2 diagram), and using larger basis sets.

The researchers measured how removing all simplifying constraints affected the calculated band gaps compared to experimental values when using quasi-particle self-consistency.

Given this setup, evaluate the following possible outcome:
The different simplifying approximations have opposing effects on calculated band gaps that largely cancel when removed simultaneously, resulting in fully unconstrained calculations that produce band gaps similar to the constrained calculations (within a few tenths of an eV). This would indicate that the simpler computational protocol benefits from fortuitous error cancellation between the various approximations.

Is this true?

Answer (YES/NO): NO